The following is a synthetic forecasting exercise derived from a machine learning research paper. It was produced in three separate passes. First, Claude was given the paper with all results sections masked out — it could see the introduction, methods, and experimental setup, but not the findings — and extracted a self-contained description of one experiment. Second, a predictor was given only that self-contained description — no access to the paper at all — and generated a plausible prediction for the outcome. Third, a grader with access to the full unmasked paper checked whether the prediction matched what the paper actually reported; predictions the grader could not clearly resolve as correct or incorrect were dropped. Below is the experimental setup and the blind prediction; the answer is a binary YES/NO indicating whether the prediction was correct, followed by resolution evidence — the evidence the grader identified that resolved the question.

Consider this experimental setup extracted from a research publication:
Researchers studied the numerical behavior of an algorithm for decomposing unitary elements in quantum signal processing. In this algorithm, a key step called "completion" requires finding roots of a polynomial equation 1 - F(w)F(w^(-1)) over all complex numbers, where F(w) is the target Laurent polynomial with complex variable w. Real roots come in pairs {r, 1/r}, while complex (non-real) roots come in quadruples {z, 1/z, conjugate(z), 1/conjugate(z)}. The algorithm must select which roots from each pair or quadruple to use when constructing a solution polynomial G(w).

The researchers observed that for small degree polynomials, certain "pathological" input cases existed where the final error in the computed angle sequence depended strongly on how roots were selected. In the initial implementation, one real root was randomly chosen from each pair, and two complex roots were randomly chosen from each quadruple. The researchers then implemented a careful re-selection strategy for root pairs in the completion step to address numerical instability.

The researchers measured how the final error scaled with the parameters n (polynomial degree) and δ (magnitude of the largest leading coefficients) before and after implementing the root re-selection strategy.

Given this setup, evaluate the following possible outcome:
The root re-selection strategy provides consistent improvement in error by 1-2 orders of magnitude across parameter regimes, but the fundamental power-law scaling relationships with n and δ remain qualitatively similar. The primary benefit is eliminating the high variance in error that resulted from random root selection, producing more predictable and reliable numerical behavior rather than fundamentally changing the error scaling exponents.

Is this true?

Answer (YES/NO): NO